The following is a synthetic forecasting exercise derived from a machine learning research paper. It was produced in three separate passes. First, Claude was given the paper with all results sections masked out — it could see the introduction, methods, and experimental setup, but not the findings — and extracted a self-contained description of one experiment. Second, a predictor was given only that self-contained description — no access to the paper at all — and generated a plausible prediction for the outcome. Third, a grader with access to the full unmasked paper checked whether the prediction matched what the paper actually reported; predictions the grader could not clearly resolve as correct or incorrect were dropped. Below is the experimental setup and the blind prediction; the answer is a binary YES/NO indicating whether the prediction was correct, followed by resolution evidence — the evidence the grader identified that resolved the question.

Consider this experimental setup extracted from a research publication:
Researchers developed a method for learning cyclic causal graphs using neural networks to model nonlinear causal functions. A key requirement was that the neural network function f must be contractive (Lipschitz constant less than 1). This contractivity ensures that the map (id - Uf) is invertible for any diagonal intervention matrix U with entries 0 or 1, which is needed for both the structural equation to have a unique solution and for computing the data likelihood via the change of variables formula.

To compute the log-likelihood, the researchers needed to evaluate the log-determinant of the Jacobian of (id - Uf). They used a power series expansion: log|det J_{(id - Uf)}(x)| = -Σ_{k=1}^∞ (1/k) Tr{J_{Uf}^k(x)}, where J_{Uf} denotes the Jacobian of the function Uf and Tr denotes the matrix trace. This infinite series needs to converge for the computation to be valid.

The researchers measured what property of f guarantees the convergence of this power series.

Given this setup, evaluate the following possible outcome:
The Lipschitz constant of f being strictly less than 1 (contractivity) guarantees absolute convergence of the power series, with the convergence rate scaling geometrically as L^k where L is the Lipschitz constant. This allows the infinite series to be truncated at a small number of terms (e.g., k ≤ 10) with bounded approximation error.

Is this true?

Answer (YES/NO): NO